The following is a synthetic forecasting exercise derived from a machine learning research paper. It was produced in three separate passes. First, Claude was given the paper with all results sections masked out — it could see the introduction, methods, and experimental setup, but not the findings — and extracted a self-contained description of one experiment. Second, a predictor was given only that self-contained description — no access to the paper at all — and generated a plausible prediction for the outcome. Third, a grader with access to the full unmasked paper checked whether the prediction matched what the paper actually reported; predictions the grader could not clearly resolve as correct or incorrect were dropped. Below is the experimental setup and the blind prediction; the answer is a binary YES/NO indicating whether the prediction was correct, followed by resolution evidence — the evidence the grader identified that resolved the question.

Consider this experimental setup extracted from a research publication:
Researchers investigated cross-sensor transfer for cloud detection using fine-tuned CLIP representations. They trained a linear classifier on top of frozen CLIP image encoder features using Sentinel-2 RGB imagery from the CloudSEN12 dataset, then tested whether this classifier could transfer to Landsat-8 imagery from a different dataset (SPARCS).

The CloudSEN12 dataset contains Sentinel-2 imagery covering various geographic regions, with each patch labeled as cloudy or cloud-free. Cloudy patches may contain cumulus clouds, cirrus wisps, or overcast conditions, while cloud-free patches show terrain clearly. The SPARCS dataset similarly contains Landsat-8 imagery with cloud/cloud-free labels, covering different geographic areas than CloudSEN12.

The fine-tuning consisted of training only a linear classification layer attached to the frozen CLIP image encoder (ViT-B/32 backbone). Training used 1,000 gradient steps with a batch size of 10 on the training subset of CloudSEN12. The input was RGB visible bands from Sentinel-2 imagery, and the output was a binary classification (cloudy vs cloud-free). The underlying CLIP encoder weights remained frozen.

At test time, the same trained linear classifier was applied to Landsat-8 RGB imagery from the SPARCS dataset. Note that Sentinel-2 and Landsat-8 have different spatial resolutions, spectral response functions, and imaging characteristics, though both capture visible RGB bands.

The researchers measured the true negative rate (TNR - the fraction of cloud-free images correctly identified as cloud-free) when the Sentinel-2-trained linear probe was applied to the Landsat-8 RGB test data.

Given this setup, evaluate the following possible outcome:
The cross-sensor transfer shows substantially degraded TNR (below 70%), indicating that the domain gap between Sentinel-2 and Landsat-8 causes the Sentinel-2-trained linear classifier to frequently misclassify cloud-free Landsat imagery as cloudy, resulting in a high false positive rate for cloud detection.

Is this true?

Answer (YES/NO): NO